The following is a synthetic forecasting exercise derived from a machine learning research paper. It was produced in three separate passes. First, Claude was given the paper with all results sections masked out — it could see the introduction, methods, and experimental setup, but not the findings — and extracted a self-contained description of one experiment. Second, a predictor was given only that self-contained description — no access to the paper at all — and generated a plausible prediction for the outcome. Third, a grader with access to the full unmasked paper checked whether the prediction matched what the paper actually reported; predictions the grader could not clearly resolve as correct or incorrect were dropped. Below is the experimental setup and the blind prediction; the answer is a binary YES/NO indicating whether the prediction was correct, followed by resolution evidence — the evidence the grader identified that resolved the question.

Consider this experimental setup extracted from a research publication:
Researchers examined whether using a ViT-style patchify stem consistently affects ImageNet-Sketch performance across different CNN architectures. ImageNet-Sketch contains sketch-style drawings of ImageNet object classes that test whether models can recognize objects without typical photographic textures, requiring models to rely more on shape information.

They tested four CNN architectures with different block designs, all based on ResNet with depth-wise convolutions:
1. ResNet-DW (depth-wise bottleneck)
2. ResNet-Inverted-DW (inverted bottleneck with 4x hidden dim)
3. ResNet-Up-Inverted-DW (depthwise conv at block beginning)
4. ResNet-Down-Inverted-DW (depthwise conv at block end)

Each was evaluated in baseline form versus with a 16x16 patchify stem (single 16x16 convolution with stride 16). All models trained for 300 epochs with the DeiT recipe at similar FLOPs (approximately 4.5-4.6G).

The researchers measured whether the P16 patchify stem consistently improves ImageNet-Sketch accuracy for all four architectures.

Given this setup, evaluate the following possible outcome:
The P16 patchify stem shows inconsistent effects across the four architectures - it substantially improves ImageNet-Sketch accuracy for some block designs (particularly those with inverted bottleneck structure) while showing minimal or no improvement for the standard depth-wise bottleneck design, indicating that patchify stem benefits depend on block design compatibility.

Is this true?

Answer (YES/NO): NO